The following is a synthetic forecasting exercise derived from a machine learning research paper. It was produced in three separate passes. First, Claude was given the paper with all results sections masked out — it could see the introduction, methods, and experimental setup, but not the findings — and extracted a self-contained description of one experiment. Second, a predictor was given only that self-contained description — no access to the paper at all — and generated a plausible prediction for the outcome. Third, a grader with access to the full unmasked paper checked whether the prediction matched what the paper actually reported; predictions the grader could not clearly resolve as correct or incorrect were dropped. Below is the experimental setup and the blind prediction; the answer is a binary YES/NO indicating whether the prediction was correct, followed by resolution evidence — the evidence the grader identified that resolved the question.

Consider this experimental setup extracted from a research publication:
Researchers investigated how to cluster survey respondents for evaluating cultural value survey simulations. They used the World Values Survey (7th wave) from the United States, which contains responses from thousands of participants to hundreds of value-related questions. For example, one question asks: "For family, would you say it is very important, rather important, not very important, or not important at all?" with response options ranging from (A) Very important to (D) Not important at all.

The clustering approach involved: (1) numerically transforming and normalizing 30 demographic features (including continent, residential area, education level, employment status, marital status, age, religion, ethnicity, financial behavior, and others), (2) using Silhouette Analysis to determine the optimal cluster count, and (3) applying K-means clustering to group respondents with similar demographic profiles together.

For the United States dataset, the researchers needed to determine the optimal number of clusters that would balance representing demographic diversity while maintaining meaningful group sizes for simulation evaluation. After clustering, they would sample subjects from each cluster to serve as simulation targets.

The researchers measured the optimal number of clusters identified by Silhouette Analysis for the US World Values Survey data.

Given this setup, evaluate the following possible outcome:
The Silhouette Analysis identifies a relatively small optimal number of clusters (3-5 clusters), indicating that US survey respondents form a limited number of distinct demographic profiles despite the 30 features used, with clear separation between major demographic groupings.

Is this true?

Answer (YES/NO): NO